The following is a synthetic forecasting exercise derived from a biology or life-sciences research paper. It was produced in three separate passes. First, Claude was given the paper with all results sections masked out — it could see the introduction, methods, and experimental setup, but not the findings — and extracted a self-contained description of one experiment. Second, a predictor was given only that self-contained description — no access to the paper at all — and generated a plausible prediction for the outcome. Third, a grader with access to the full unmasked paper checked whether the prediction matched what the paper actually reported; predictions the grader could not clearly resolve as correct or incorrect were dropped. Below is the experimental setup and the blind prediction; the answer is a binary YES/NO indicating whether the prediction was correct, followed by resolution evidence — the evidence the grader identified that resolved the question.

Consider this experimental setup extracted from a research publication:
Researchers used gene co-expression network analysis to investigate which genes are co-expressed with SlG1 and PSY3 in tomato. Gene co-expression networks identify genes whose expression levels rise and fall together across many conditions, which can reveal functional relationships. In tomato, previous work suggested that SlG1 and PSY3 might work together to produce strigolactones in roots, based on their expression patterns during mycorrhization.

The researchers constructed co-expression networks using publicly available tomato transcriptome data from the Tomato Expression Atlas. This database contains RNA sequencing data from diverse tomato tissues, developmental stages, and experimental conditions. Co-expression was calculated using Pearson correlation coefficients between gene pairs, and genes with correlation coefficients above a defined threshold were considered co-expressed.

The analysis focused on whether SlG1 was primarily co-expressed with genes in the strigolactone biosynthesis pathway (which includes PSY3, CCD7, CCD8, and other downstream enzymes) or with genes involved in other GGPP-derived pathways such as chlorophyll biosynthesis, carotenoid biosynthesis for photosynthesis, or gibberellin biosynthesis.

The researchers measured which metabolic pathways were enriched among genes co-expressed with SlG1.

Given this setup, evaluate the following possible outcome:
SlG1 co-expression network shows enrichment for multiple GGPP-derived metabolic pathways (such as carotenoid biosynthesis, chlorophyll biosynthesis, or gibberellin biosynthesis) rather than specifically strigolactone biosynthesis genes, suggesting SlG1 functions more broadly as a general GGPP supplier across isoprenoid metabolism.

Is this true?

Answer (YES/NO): NO